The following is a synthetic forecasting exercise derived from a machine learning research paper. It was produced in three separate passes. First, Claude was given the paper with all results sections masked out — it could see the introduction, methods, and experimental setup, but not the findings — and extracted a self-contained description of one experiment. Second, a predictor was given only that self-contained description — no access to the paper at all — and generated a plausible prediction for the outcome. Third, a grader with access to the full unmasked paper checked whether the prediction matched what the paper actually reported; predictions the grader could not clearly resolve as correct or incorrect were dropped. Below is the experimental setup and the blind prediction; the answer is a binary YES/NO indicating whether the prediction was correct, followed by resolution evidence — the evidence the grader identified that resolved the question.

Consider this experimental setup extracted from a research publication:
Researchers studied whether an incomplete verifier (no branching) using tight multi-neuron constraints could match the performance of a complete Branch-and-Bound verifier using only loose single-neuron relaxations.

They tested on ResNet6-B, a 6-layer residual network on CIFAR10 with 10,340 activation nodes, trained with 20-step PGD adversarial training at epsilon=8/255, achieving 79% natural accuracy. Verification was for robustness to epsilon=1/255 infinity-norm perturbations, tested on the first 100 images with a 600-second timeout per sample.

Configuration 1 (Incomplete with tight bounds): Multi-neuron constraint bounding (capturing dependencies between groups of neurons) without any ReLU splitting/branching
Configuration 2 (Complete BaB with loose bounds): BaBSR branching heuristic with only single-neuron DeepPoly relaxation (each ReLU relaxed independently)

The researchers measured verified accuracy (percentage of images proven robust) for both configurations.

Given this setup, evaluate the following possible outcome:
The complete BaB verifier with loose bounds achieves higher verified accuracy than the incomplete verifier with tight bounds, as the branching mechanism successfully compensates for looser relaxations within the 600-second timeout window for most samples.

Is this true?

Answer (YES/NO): NO